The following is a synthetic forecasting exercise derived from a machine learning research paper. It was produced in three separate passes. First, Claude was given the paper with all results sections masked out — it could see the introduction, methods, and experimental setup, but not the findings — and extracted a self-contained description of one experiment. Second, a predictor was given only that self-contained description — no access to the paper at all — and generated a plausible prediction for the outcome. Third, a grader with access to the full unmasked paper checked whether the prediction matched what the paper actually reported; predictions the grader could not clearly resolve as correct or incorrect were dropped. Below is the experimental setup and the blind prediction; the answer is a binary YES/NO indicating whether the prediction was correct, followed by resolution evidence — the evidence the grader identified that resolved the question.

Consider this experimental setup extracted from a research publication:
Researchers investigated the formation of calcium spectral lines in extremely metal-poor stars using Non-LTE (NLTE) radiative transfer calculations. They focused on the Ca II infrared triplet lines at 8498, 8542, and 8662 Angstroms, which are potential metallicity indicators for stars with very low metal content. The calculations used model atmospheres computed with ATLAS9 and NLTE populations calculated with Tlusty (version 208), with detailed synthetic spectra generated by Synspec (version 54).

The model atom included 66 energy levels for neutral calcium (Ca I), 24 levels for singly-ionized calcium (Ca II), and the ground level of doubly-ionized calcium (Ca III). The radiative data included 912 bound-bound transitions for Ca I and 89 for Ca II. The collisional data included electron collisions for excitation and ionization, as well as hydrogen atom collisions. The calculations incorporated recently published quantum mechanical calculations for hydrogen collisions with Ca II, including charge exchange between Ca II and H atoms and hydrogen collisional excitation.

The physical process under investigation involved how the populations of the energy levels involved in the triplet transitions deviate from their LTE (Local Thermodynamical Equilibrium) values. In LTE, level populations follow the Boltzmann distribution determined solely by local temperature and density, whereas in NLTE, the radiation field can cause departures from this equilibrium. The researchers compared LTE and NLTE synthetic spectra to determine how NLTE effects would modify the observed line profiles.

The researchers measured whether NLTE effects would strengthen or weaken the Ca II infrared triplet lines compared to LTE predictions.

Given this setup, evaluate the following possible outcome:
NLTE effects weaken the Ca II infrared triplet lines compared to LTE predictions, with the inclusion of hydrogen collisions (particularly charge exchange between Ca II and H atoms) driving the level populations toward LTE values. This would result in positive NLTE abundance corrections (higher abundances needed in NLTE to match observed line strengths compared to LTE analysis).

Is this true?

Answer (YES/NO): NO